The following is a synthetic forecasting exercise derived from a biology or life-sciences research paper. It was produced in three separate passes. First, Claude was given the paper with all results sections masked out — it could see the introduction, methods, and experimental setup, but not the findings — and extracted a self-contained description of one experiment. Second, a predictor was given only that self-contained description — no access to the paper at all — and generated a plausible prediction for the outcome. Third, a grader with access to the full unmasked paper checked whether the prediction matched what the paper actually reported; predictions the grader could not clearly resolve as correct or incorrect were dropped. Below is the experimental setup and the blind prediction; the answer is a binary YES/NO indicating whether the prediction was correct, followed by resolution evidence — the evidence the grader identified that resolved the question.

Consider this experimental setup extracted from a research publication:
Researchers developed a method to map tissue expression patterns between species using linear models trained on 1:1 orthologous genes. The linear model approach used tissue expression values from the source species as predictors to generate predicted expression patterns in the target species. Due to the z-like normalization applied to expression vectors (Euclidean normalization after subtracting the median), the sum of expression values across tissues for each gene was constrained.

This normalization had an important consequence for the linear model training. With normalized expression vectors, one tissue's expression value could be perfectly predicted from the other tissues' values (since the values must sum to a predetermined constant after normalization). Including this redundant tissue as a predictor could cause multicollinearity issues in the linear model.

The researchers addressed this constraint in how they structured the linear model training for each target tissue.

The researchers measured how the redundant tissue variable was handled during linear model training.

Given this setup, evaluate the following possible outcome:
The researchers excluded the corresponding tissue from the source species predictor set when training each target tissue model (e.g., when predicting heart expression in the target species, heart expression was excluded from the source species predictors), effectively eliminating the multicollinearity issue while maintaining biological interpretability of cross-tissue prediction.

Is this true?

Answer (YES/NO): NO